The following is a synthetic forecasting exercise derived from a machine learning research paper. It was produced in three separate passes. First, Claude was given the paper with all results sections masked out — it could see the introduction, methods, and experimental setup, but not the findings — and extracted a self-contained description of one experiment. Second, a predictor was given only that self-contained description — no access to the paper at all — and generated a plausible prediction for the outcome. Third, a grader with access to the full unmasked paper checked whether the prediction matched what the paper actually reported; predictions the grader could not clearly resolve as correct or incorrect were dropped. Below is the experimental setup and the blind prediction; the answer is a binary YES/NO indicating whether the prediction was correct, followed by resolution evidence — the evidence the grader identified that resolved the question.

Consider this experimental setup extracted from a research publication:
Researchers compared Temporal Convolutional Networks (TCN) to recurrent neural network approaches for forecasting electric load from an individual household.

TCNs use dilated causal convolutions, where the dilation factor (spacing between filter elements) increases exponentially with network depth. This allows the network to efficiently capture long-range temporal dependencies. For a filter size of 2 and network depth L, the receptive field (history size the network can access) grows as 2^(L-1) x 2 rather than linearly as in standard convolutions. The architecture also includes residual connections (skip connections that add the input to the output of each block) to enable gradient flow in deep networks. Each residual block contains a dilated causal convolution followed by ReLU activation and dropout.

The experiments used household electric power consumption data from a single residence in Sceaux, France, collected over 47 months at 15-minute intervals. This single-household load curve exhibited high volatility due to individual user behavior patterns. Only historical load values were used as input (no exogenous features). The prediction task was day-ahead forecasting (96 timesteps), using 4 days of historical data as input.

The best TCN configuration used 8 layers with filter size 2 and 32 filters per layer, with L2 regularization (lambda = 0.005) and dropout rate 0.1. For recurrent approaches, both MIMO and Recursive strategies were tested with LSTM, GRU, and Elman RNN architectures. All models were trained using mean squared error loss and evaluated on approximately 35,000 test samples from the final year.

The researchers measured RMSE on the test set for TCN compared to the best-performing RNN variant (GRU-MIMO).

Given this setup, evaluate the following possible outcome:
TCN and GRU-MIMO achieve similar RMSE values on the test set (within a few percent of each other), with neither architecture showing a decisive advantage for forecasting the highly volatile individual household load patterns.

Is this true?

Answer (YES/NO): YES